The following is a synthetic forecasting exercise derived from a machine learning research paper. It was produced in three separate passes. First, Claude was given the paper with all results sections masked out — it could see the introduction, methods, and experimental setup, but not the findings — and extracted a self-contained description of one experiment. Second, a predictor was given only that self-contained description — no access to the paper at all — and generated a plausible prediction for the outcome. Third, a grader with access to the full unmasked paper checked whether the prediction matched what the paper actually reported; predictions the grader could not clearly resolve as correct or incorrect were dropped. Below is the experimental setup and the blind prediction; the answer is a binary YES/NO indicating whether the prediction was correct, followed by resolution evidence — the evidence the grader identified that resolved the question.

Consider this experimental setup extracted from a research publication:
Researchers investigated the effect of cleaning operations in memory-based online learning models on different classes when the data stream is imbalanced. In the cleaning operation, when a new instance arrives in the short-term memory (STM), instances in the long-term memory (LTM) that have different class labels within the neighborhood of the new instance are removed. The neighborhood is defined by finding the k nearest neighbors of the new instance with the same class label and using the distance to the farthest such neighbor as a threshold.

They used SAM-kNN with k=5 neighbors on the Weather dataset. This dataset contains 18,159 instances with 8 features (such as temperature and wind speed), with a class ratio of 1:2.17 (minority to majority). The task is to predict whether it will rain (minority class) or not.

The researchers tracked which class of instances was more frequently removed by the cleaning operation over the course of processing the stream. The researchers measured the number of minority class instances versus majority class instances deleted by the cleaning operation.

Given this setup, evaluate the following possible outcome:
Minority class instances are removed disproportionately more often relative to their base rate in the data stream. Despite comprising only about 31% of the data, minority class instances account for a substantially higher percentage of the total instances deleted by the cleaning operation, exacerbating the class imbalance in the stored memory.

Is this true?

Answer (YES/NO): YES